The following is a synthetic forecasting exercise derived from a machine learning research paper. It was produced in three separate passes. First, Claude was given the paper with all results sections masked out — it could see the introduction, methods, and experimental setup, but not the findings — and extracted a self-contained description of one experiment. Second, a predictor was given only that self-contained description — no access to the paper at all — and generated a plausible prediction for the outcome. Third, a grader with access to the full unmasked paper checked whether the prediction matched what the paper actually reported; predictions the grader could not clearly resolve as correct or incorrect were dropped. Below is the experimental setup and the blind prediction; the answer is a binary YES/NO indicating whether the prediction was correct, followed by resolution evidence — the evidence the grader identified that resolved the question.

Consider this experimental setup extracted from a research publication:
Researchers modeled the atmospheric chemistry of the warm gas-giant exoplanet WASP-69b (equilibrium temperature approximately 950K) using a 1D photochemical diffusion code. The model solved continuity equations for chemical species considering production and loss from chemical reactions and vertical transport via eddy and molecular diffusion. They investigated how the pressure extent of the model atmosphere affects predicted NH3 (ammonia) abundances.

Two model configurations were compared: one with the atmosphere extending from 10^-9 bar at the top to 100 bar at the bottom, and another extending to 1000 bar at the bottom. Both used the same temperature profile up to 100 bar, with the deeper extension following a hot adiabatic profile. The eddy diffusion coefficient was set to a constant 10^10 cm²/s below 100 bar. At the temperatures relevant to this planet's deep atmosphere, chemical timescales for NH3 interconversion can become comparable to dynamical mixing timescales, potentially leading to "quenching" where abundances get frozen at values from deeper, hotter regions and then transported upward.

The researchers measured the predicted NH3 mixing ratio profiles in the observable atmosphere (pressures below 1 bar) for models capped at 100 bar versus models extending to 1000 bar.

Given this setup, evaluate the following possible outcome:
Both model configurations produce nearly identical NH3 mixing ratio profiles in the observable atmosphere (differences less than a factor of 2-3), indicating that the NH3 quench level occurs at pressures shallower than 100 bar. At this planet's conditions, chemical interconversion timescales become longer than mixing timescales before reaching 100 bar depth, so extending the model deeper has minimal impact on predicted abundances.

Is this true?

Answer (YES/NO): NO